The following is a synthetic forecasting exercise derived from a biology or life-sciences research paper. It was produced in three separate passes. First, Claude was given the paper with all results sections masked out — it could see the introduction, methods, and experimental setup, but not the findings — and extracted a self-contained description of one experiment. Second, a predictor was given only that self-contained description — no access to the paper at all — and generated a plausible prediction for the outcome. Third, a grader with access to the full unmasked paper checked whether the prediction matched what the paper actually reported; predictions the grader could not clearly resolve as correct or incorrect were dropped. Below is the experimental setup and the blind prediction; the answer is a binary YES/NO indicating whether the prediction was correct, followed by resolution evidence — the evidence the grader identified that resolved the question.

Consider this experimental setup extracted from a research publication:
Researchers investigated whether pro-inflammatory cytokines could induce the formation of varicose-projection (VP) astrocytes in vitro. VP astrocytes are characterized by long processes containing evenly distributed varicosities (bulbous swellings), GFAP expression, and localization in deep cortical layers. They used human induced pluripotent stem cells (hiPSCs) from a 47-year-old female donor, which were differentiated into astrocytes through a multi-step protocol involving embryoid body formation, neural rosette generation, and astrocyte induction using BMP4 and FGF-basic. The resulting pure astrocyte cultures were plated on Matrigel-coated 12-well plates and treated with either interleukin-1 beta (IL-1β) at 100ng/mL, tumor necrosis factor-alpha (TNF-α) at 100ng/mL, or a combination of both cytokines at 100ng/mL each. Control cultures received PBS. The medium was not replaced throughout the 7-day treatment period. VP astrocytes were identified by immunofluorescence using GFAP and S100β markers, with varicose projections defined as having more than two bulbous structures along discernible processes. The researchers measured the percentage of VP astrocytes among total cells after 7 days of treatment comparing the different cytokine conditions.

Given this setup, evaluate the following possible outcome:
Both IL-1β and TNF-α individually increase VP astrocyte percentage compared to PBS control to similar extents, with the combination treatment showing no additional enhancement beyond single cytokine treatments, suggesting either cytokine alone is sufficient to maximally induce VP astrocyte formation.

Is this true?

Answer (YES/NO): NO